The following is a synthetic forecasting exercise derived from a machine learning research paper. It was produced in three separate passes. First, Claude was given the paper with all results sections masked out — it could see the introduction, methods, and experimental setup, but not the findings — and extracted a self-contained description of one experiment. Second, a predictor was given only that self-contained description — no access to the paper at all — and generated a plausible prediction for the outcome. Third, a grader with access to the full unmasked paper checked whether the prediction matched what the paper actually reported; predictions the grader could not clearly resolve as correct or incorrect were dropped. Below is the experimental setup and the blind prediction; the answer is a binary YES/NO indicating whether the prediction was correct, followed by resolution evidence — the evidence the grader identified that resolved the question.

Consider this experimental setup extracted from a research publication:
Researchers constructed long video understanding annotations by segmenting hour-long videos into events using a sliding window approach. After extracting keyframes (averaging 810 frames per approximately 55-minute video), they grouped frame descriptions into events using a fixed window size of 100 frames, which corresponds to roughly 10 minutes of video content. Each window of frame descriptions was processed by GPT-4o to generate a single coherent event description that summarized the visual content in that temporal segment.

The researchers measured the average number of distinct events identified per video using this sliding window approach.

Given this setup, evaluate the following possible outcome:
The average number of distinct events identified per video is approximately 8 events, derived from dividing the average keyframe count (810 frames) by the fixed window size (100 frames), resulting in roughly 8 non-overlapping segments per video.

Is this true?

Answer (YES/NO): NO